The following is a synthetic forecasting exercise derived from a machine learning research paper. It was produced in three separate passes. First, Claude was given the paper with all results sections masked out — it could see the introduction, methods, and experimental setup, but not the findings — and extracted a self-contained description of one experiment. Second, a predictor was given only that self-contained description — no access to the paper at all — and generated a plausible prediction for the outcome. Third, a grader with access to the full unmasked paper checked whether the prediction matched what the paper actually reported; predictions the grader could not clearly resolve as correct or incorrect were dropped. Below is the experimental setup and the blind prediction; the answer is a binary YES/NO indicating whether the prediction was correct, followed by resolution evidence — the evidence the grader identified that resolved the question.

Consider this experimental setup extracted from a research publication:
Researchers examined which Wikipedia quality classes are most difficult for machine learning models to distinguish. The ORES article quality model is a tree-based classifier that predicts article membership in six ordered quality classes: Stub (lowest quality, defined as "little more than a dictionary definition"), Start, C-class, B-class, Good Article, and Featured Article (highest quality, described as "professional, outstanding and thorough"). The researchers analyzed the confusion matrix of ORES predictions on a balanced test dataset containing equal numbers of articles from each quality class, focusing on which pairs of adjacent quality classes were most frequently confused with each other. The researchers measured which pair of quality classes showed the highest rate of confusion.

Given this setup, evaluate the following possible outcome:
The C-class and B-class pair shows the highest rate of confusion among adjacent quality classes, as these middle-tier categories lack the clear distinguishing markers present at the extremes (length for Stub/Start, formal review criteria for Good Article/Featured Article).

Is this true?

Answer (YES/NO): YES